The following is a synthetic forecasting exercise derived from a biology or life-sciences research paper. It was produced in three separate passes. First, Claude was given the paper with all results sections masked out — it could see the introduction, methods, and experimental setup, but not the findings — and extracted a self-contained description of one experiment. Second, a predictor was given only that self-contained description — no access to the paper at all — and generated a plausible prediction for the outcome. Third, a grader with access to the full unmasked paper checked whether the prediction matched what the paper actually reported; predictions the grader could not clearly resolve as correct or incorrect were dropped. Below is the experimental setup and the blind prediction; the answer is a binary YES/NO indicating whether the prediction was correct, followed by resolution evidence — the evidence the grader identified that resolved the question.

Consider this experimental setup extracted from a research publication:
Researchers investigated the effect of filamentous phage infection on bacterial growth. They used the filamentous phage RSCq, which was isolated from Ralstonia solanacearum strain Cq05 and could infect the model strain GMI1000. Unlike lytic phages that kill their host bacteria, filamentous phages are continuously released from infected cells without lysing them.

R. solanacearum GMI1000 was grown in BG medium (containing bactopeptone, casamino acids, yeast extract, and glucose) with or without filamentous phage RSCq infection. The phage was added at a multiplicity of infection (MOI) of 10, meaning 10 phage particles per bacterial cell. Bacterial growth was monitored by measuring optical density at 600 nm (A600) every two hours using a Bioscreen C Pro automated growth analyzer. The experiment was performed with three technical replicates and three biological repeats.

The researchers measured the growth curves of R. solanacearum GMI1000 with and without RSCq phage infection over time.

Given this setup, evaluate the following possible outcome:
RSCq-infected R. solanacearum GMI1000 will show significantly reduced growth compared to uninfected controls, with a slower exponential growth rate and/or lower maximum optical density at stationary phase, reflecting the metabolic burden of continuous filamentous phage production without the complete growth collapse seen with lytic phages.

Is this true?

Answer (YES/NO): YES